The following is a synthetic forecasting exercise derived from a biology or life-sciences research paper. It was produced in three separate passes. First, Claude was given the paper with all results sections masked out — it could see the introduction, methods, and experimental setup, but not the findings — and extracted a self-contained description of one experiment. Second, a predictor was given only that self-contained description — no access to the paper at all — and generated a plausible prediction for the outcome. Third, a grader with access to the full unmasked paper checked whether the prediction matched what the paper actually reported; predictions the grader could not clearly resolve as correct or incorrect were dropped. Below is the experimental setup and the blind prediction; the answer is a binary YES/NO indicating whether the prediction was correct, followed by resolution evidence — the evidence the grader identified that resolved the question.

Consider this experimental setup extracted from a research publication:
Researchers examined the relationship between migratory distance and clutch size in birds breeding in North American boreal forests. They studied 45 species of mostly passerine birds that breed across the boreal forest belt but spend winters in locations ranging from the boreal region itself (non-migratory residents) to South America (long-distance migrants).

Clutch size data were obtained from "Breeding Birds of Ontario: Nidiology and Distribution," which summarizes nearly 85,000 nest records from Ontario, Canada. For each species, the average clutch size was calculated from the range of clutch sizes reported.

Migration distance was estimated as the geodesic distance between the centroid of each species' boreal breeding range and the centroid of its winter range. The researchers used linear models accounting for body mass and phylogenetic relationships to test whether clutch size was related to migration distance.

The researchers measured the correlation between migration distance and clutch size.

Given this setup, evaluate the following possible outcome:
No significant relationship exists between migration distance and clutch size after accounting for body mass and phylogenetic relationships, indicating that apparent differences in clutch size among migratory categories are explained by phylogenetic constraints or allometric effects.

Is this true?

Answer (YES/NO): NO